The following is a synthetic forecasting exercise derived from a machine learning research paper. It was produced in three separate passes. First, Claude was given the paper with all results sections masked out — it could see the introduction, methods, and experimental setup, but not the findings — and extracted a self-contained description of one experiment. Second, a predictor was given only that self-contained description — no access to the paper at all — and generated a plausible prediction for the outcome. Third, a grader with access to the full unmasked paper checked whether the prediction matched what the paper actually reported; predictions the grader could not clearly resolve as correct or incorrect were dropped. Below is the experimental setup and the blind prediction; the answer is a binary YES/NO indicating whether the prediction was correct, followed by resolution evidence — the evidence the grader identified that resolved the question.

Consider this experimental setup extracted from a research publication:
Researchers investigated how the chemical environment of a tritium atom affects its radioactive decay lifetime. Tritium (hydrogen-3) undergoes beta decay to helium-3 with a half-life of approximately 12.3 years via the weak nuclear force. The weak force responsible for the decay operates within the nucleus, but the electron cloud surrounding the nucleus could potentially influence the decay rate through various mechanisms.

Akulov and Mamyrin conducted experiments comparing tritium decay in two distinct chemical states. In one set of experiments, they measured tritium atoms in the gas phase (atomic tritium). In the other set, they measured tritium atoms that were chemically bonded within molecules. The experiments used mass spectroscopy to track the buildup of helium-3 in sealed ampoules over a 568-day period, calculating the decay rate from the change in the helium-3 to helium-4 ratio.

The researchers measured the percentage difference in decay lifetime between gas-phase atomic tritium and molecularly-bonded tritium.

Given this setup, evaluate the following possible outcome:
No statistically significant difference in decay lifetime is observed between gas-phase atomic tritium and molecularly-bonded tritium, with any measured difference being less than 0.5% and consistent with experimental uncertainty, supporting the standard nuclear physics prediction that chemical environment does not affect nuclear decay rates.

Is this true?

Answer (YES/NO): NO